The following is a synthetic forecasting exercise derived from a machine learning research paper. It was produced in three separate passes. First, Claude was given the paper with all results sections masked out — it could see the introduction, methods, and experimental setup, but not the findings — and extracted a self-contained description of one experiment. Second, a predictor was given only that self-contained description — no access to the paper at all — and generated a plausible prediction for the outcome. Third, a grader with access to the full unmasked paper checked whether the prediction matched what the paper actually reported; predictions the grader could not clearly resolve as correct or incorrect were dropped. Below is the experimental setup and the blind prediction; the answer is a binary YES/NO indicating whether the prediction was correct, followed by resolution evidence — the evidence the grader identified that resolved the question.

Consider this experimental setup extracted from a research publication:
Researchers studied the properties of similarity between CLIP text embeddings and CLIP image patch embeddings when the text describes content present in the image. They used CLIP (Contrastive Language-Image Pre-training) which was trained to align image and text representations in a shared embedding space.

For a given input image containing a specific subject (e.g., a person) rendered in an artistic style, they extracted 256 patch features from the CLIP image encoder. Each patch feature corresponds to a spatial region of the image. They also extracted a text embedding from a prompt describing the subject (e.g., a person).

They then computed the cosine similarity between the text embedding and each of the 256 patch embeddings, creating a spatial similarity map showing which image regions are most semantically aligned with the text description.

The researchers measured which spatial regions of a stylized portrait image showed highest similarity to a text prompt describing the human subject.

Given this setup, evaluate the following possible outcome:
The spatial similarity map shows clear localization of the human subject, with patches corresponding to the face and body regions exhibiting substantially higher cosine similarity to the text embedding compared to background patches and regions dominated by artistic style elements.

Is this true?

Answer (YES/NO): YES